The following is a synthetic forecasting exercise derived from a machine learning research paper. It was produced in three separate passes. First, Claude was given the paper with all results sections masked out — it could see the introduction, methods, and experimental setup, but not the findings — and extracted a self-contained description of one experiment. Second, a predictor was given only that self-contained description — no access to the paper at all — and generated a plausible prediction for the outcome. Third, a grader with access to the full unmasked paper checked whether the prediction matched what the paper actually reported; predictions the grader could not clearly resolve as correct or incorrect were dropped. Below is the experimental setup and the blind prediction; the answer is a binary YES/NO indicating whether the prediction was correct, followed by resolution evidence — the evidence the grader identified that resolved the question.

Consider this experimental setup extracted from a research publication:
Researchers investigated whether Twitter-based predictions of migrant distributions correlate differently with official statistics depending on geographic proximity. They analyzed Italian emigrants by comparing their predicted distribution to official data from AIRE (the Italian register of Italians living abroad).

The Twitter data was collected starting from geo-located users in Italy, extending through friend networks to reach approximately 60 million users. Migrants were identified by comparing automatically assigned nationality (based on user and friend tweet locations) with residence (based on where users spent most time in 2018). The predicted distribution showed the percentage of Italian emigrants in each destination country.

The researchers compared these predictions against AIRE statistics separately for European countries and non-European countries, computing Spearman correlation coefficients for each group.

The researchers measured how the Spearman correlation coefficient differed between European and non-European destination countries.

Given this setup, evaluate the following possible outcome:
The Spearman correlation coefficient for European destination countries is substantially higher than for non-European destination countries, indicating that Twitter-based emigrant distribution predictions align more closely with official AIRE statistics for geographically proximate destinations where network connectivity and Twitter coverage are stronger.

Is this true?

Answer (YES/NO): YES